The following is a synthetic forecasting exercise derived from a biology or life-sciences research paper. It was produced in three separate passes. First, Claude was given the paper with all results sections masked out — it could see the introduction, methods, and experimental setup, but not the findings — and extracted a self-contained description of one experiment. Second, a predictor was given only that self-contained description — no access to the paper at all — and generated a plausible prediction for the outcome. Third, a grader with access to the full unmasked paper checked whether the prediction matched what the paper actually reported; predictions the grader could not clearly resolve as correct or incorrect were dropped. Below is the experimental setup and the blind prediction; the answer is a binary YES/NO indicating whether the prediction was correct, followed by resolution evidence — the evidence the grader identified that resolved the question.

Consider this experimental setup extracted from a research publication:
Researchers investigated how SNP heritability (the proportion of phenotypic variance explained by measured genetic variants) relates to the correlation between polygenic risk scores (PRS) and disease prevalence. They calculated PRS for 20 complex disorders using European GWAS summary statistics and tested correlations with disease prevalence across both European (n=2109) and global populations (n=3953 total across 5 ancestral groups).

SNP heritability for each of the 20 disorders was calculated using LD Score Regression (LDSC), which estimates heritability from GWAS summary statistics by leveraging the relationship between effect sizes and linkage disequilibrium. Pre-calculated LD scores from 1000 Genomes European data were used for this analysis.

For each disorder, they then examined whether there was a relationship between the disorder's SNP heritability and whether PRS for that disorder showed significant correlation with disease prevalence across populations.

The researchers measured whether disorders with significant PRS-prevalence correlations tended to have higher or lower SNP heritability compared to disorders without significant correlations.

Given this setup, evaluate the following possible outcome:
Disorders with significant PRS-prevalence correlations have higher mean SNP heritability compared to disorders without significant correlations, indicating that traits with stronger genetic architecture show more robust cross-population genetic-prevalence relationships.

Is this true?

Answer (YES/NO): NO